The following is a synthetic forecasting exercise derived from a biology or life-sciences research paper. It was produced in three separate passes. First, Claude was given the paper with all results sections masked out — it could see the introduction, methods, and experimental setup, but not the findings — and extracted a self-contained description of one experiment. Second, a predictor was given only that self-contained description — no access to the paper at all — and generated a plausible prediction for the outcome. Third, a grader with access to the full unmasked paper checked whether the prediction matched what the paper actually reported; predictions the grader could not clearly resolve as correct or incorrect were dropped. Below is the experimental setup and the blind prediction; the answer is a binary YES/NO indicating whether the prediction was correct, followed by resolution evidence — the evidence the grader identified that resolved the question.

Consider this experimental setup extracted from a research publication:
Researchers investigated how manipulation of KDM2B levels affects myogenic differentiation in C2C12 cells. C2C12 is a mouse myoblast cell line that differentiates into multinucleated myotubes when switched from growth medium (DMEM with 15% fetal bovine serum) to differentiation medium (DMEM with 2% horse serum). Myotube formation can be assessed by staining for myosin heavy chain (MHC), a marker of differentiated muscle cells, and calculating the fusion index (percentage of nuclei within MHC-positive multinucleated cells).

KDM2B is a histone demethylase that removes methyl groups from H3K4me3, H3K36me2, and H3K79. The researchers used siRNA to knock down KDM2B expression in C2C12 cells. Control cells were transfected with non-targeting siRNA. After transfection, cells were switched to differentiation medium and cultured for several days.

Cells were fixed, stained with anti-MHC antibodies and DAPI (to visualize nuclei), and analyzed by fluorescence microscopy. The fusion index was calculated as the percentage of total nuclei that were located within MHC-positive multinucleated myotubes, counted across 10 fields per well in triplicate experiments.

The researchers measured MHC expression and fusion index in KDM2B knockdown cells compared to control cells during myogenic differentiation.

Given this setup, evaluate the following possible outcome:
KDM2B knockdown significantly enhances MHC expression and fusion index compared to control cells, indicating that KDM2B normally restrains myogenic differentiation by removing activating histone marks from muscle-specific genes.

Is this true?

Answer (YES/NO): NO